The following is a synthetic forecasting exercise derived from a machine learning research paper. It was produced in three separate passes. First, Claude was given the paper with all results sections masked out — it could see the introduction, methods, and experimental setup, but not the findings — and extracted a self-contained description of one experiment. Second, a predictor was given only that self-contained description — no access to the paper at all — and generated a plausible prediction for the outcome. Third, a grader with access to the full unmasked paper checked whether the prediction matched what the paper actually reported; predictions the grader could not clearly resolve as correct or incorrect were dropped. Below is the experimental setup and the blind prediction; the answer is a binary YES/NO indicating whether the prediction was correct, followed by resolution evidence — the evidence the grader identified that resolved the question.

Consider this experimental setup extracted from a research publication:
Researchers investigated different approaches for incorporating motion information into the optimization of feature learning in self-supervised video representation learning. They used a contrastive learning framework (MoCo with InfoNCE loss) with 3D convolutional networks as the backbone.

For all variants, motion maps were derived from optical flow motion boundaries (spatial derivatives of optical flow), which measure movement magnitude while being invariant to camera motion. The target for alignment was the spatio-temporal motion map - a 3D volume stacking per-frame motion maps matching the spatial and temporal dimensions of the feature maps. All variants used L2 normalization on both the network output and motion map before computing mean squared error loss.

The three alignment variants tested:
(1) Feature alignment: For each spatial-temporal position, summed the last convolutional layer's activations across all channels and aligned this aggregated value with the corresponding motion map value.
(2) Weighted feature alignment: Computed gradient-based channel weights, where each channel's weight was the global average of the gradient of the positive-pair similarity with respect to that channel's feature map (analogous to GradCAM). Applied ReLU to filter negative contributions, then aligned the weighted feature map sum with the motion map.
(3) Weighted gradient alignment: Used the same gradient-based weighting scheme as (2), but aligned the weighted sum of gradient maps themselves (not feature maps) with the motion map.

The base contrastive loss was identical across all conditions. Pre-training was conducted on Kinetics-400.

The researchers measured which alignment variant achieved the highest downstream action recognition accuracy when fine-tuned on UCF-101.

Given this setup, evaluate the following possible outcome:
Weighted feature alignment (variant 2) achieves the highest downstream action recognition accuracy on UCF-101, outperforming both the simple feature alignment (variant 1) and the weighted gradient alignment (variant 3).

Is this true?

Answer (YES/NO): NO